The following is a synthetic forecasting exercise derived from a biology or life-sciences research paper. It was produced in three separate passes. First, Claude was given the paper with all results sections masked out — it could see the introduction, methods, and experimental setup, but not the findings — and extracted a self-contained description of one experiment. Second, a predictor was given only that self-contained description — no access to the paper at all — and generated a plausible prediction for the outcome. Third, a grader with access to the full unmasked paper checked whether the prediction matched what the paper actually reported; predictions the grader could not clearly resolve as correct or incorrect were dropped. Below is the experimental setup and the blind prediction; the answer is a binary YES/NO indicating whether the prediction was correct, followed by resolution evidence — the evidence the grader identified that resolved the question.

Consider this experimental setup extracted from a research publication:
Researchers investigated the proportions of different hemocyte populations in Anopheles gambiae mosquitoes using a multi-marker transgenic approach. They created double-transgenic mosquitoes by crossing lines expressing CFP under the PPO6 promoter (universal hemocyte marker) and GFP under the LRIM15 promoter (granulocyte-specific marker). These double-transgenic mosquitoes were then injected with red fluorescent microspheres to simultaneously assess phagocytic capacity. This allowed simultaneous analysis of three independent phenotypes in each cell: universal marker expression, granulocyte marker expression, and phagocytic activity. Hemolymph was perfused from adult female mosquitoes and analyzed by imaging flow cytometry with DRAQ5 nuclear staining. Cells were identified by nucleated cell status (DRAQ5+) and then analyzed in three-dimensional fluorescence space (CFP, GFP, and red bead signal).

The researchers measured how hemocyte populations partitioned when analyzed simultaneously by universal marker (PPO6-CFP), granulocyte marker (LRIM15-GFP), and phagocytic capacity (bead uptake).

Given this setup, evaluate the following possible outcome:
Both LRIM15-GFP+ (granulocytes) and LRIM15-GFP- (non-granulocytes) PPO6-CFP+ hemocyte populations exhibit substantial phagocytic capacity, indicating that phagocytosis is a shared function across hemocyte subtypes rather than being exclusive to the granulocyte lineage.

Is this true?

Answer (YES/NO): NO